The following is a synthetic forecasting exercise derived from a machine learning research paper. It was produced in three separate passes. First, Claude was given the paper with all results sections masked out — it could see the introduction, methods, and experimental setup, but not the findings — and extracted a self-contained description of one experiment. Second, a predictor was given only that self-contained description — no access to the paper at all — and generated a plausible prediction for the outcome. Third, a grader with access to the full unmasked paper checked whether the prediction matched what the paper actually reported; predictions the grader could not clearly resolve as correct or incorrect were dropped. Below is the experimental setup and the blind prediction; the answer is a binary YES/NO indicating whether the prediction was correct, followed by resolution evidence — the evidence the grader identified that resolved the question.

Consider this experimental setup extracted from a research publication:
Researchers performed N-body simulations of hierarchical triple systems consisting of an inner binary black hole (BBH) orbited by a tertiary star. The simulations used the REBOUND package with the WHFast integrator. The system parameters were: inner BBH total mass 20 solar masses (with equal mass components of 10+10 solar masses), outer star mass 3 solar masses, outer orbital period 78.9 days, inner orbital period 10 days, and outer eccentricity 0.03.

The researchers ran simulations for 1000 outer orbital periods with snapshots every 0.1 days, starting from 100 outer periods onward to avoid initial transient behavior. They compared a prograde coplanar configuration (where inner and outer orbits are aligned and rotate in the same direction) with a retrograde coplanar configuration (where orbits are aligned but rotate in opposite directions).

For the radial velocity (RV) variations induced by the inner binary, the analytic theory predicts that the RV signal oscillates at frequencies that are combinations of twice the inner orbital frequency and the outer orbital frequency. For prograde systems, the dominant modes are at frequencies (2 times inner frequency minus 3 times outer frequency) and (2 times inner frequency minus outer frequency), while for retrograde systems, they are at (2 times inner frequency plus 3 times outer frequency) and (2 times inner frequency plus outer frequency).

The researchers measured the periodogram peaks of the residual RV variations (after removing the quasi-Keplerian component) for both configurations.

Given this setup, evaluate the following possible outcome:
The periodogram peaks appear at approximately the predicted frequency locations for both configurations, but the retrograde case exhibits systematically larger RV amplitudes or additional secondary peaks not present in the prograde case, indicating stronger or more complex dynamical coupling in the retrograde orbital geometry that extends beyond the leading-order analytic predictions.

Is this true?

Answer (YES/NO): NO